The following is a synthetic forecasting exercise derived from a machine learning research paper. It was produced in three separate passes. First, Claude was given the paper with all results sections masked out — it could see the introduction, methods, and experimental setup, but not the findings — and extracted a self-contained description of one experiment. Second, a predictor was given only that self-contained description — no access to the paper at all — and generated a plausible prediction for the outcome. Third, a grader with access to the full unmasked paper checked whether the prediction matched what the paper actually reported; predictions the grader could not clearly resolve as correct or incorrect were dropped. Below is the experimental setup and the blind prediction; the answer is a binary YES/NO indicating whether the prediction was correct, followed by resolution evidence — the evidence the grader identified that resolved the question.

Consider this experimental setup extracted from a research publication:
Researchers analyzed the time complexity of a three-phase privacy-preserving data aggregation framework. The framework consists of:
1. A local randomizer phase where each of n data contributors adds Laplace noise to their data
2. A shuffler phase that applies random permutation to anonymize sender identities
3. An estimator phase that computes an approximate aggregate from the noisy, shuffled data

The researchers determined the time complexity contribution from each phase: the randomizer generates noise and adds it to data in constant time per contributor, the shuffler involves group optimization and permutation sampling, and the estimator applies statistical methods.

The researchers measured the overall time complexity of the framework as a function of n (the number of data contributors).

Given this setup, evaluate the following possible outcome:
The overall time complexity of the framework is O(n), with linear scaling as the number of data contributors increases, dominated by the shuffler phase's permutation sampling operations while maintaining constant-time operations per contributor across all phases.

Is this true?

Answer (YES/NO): NO